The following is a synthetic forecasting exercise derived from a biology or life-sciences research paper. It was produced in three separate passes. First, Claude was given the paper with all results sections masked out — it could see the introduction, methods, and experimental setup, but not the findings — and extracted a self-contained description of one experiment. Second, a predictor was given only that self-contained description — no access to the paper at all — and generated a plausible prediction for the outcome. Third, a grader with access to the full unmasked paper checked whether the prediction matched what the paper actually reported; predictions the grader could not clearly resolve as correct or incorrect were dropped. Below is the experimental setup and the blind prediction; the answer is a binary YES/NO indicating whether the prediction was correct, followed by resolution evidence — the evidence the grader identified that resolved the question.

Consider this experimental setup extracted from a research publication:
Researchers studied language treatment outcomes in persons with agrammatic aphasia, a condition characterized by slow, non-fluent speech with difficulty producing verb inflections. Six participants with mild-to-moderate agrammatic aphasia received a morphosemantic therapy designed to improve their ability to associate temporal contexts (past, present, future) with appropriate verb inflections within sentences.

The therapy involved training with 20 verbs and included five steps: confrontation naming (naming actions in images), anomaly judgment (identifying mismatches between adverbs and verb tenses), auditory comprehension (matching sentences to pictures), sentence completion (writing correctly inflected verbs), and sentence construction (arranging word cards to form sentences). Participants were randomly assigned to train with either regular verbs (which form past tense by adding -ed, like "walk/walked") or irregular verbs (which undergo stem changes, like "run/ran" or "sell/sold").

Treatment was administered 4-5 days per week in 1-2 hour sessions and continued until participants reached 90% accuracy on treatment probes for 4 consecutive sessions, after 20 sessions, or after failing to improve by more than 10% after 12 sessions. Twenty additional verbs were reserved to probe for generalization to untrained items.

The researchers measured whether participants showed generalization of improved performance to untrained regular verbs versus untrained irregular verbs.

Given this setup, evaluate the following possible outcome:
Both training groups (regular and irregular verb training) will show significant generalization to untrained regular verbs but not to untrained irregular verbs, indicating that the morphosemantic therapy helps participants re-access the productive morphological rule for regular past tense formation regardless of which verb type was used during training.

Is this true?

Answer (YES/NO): YES